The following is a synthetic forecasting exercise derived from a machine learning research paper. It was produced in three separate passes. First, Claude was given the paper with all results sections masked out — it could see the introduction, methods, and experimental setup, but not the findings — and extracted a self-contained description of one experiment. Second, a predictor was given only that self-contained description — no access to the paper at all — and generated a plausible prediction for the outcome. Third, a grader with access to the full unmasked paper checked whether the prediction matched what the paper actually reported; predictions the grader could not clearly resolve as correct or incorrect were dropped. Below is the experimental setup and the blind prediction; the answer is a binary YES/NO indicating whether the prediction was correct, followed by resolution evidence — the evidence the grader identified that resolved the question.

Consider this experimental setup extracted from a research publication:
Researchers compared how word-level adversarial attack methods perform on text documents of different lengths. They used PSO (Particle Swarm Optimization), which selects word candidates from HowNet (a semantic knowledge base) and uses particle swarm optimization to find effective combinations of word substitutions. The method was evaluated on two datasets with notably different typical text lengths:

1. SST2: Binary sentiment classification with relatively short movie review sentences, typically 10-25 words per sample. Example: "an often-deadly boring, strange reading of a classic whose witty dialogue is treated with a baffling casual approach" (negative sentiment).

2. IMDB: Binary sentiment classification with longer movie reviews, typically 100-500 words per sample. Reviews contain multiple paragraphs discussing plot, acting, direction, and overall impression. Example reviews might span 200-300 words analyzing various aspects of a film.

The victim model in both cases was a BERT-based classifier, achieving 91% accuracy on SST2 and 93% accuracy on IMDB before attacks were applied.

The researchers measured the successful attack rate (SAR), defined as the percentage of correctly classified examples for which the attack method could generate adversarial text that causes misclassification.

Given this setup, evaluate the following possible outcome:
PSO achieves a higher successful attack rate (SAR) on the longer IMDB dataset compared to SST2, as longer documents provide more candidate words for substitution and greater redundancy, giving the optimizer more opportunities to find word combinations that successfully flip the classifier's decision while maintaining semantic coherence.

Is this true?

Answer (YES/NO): YES